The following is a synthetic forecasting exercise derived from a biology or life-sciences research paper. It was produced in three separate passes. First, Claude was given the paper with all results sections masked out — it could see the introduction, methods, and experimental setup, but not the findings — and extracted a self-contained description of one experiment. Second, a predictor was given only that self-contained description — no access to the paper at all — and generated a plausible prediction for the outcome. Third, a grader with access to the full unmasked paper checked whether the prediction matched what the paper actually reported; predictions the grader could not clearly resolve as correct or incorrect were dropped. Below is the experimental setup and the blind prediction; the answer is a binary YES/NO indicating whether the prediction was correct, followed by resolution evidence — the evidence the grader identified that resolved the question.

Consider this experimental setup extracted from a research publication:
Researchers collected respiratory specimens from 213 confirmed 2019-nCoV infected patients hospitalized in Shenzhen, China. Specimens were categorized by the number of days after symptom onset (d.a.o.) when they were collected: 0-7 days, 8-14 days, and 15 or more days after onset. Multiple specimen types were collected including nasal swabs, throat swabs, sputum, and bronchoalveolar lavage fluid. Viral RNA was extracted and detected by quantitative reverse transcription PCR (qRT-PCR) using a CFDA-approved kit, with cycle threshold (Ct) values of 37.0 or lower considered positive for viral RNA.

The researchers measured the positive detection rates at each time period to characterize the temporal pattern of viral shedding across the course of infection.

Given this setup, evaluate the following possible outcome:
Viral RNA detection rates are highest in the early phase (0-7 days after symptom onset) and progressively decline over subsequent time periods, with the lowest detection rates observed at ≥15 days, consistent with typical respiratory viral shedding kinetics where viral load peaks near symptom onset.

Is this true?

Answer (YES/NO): NO